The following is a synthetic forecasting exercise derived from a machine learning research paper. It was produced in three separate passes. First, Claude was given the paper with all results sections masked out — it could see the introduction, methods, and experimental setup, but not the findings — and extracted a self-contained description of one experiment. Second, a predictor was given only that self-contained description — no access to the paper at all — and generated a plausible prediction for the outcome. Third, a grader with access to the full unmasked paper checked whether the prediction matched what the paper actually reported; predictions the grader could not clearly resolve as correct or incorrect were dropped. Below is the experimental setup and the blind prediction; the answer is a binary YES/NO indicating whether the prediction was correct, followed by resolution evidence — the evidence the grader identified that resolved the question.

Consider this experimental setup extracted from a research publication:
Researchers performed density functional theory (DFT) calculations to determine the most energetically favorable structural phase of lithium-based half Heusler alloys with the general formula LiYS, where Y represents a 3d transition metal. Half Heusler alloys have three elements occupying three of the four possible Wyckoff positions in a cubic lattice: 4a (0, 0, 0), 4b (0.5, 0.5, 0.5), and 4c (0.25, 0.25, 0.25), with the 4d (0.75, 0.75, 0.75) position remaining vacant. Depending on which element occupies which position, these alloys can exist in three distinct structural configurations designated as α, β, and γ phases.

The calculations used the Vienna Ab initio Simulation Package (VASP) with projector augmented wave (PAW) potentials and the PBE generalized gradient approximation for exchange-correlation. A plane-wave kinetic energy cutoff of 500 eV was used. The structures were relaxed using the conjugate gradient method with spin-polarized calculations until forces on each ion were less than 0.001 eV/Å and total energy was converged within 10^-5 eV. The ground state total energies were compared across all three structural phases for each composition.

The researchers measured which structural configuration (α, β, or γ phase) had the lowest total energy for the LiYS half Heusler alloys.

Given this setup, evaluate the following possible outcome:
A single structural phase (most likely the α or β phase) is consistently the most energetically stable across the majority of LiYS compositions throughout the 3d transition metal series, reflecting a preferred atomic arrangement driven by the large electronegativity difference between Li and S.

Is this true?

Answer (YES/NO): YES